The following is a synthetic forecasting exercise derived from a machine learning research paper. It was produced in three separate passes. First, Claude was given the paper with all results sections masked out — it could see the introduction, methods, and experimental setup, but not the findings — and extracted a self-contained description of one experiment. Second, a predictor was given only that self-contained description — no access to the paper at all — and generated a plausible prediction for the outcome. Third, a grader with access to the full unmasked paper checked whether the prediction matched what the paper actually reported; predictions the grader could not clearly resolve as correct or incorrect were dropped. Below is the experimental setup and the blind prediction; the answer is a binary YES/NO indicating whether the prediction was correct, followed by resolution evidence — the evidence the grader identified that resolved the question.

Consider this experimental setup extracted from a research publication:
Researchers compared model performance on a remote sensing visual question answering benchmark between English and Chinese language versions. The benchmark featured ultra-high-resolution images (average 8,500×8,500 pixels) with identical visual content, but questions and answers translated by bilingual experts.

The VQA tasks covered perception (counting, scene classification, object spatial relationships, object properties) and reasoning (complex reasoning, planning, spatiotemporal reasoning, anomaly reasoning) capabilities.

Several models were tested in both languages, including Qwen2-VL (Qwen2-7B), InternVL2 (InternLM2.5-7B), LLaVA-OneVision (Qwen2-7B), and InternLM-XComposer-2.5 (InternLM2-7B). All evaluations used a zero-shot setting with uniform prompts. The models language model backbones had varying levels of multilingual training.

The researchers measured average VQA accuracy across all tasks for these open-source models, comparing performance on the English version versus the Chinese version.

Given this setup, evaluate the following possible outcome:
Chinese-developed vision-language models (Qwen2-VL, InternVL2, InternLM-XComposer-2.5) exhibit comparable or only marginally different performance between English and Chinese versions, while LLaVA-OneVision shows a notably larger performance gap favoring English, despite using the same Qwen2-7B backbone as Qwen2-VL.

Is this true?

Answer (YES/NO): NO